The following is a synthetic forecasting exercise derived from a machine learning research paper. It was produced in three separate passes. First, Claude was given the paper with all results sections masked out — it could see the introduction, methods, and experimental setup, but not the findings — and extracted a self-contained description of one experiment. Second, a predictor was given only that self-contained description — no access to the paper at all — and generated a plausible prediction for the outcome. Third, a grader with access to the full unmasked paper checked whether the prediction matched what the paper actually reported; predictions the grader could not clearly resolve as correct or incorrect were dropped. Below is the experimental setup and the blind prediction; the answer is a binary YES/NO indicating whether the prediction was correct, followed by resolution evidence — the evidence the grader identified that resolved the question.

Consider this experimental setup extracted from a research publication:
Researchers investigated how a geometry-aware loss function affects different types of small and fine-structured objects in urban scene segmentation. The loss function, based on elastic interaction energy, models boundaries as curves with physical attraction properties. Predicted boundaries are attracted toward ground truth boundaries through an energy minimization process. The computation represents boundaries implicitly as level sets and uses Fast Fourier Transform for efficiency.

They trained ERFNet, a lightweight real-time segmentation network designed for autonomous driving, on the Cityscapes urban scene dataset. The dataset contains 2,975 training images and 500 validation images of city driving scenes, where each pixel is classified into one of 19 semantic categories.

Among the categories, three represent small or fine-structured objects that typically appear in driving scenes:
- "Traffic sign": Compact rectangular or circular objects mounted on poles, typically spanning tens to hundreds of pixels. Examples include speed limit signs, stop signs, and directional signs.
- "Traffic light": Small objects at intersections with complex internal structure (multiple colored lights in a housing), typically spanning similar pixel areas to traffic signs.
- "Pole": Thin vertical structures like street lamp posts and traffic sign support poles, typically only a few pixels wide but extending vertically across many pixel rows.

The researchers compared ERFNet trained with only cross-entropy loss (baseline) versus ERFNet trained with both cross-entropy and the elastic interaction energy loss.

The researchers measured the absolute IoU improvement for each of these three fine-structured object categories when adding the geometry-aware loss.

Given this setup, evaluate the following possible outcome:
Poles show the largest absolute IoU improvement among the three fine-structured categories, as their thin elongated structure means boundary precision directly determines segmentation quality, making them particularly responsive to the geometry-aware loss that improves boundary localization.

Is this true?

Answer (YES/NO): NO